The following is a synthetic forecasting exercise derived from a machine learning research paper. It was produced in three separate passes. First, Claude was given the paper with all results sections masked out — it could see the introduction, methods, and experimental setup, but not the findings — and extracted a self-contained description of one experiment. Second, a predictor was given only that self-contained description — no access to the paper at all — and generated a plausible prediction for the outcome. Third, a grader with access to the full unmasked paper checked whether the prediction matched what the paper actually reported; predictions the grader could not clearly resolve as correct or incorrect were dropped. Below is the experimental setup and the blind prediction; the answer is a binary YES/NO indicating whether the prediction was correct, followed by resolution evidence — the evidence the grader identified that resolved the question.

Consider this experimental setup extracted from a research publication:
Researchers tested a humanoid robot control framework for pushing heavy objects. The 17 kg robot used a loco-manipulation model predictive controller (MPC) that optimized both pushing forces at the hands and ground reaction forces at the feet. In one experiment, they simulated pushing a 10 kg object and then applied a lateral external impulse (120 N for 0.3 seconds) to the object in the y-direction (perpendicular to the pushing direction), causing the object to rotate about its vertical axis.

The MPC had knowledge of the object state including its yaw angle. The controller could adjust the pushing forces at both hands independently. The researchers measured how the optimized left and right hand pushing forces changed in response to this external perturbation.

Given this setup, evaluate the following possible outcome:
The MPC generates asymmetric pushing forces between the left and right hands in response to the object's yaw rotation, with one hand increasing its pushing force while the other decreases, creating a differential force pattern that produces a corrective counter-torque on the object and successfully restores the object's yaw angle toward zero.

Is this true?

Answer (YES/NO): YES